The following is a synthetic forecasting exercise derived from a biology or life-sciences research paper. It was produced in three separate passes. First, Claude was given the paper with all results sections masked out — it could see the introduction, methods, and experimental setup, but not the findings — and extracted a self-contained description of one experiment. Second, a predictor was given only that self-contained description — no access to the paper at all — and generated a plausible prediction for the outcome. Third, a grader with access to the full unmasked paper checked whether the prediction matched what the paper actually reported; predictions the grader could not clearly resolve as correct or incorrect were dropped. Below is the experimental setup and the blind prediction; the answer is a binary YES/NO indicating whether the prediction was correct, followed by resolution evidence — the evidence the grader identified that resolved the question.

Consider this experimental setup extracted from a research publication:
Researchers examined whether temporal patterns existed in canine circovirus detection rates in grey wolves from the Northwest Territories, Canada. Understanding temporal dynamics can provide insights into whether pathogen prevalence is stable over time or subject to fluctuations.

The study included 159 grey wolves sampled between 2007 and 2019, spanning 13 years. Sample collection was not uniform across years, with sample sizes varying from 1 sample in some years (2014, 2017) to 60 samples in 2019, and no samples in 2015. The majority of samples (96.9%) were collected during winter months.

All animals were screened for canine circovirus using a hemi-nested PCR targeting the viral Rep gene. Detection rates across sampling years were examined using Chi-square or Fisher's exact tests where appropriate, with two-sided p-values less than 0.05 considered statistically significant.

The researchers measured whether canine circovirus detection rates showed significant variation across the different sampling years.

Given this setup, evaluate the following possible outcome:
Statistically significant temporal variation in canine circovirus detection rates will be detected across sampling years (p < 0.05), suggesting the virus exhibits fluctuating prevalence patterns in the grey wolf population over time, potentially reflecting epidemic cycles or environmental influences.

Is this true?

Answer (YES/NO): NO